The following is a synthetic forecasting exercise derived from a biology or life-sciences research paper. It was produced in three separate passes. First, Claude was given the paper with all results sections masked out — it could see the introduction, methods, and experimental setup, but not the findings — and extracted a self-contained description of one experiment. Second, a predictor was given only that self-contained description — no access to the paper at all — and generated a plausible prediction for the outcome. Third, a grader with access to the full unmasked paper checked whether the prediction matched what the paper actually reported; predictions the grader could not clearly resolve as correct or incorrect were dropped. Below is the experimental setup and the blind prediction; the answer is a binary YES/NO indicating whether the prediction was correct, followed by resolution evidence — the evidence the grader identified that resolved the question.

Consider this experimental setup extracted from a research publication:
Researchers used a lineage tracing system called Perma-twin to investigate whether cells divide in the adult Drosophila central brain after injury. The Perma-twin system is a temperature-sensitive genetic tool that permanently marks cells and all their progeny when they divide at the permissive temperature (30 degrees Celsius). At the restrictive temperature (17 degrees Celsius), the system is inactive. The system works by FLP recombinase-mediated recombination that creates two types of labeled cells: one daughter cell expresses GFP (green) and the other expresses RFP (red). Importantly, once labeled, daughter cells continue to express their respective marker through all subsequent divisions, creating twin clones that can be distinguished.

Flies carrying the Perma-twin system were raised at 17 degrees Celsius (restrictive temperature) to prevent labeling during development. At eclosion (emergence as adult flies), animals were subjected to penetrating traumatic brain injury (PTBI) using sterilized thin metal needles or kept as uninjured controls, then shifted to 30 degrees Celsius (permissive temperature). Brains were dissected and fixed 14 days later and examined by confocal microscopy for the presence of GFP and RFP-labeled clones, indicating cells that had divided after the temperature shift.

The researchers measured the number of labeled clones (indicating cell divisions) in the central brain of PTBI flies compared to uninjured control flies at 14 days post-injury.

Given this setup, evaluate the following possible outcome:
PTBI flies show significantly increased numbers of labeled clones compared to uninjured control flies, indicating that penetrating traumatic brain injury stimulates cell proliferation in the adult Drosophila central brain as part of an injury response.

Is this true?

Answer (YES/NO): YES